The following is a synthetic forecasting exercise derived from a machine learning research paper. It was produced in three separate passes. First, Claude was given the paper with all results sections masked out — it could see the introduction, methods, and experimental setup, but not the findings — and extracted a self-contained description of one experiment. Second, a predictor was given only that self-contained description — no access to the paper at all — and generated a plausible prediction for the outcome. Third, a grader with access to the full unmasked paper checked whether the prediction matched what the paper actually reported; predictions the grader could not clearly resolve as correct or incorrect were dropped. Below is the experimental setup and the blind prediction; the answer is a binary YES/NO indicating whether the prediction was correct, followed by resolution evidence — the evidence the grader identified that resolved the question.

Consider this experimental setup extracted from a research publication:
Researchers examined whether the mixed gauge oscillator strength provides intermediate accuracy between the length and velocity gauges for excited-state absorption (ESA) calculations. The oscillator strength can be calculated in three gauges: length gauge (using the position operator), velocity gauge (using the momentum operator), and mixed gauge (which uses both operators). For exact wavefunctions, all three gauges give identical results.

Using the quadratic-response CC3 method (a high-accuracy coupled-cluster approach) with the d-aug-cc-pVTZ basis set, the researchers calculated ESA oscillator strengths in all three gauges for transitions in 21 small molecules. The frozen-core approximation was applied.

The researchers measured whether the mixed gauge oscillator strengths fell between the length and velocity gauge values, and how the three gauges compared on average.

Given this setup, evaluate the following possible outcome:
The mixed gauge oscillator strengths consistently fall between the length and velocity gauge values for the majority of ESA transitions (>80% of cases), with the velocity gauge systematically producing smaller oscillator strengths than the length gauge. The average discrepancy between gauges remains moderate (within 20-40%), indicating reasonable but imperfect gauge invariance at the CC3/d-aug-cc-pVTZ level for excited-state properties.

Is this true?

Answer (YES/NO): NO